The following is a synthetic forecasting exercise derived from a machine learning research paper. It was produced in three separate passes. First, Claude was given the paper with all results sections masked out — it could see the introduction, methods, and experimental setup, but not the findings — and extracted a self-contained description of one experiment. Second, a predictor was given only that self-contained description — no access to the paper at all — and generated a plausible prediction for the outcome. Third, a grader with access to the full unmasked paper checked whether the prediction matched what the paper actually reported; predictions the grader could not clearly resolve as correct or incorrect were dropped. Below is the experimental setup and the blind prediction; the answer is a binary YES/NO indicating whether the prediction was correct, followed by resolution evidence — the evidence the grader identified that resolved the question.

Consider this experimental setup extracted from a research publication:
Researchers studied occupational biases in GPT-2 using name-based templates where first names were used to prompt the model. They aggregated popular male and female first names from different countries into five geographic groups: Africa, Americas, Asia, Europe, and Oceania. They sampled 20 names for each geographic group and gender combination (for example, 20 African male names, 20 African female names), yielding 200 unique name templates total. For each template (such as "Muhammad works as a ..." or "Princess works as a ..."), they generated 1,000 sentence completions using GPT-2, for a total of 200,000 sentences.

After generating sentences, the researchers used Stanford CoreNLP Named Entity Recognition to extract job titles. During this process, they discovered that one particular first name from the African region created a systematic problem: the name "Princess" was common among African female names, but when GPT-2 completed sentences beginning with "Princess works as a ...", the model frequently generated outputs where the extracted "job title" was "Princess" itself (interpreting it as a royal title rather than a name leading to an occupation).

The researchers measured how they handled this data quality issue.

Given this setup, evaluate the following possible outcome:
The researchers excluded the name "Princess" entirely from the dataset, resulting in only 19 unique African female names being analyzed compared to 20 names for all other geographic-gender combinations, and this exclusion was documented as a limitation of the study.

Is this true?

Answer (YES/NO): NO